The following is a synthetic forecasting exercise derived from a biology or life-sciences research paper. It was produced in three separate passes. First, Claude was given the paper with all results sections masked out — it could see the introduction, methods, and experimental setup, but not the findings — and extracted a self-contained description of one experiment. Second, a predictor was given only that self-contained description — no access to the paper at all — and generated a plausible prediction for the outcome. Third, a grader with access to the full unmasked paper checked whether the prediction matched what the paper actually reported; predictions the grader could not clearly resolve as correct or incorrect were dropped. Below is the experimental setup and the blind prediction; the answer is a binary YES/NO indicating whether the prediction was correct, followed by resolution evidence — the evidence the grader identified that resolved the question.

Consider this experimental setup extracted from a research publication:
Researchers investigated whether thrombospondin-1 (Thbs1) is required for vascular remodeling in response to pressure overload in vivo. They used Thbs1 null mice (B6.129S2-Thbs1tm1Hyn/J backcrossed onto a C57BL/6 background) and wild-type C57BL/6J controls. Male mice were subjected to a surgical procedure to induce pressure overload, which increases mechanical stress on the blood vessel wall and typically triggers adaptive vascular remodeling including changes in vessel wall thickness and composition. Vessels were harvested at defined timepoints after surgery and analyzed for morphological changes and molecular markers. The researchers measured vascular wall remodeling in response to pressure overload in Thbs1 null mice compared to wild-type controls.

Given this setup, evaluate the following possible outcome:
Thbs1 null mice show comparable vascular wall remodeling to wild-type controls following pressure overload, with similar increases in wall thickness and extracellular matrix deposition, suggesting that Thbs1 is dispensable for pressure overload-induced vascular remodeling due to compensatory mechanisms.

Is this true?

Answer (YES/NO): NO